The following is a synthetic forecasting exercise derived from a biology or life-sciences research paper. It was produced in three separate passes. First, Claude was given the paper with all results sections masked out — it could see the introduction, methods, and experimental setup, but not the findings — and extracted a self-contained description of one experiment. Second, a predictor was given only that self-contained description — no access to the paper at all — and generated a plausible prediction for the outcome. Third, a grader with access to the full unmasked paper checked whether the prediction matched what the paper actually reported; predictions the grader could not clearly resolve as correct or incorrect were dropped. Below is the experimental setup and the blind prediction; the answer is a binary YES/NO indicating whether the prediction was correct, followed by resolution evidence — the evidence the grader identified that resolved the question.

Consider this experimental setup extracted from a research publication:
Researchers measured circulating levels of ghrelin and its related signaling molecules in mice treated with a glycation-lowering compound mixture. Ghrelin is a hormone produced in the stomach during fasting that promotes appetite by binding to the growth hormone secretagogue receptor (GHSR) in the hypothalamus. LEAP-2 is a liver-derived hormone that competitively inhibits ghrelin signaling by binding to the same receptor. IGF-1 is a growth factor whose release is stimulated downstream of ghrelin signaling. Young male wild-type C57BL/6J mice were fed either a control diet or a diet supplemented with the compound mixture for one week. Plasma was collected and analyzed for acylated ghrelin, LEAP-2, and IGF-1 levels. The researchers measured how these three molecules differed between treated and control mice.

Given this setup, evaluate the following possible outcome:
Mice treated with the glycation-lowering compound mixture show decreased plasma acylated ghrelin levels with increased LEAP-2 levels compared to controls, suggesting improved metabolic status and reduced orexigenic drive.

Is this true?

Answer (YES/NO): NO